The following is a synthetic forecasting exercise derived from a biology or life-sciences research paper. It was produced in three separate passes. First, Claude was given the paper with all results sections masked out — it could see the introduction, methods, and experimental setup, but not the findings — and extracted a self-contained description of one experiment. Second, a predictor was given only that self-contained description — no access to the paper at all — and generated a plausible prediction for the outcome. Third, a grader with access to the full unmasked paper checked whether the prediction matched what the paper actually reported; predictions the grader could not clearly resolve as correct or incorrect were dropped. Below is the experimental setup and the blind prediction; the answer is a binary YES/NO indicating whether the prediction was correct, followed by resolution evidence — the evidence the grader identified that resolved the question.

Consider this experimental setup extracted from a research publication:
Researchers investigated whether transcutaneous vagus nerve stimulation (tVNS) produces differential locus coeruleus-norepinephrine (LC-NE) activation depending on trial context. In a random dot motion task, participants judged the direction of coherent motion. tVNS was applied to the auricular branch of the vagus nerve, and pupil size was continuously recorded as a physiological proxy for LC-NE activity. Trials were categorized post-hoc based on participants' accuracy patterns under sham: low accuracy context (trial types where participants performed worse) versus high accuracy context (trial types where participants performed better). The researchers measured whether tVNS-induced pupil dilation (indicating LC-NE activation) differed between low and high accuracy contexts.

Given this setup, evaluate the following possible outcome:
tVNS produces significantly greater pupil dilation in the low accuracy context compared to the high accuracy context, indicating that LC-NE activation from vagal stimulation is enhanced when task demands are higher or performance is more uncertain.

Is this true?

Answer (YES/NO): NO